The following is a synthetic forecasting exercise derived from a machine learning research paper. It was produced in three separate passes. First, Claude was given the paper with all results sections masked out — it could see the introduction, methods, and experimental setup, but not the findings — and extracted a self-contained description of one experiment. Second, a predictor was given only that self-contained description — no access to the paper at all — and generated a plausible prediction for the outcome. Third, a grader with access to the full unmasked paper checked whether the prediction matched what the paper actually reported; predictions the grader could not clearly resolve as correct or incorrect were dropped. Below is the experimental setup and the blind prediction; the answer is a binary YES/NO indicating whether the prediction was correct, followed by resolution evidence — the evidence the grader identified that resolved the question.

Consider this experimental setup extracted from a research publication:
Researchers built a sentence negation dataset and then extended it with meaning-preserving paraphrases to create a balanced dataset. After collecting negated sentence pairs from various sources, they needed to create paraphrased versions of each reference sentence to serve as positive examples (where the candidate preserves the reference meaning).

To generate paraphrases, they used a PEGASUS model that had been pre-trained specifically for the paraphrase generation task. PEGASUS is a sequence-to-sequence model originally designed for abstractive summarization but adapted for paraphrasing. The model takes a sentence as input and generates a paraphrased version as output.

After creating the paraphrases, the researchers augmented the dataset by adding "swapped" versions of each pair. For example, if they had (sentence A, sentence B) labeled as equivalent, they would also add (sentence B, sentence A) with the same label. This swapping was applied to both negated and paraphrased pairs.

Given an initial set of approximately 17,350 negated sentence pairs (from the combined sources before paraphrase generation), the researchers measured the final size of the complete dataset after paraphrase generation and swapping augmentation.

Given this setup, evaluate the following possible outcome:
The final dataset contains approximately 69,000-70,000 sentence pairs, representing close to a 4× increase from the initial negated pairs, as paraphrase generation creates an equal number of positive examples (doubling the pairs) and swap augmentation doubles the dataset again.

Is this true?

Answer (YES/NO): NO